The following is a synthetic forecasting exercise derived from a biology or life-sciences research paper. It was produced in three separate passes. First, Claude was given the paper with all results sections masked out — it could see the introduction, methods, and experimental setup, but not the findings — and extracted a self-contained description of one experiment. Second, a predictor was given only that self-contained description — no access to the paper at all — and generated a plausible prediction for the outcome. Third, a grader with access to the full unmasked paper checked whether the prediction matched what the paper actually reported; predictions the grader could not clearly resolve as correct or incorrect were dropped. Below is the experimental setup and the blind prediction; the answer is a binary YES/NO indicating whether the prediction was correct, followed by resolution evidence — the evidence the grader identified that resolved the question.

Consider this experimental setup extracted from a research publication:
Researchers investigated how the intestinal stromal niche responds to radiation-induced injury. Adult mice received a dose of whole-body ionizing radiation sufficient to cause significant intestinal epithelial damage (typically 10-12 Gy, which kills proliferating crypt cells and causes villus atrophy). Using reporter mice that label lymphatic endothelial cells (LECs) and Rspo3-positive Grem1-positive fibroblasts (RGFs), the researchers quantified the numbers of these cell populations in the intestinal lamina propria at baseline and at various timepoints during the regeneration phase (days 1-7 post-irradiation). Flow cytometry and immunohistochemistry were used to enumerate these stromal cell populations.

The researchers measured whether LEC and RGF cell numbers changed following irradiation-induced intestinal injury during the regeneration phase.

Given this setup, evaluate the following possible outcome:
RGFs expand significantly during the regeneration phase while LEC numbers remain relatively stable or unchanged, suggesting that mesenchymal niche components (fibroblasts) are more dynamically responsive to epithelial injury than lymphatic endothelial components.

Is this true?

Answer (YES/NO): NO